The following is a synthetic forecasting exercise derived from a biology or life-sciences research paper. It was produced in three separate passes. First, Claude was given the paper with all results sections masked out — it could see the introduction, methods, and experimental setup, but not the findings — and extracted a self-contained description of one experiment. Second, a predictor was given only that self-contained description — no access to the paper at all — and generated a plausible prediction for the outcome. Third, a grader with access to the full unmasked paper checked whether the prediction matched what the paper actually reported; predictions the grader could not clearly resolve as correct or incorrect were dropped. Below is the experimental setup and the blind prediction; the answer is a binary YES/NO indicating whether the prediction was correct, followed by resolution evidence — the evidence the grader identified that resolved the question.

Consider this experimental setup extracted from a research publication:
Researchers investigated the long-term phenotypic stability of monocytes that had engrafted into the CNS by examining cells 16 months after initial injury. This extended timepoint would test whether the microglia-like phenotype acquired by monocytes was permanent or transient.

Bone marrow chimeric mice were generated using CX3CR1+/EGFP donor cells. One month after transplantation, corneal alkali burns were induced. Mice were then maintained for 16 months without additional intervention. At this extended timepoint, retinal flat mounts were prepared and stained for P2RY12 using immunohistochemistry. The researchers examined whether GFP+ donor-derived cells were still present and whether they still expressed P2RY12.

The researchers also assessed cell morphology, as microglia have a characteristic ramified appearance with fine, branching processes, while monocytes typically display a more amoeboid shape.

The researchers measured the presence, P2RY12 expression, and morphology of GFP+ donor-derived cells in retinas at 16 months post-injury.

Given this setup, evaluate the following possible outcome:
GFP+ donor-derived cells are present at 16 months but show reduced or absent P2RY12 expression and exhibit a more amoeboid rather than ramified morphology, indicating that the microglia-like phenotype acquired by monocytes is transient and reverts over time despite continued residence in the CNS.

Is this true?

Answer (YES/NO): NO